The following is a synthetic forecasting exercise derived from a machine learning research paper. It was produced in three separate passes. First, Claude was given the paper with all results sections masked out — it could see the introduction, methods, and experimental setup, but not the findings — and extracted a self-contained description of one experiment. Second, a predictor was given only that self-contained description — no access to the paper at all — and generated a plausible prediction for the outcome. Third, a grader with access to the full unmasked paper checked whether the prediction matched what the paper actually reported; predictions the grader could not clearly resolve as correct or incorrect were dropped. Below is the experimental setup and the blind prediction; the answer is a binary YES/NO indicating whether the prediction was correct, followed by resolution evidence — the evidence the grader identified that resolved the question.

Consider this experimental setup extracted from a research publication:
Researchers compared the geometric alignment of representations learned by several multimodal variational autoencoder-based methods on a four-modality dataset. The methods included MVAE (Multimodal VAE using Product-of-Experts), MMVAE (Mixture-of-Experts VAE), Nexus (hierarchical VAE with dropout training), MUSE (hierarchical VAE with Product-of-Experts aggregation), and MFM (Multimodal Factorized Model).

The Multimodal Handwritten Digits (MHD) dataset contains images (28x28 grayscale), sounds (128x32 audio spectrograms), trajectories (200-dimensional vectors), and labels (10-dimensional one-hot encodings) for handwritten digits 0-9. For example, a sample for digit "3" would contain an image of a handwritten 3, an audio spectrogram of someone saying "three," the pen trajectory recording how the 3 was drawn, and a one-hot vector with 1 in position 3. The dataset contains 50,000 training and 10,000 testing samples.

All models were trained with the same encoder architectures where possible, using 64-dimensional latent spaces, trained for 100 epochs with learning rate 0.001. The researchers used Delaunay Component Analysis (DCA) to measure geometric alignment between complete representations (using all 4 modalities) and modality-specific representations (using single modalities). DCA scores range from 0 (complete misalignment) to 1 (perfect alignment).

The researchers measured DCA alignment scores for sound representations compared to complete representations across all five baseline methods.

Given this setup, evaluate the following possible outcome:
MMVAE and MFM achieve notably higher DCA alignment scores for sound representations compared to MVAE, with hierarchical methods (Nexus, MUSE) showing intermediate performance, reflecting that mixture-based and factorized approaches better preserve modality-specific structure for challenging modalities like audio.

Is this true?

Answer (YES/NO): NO